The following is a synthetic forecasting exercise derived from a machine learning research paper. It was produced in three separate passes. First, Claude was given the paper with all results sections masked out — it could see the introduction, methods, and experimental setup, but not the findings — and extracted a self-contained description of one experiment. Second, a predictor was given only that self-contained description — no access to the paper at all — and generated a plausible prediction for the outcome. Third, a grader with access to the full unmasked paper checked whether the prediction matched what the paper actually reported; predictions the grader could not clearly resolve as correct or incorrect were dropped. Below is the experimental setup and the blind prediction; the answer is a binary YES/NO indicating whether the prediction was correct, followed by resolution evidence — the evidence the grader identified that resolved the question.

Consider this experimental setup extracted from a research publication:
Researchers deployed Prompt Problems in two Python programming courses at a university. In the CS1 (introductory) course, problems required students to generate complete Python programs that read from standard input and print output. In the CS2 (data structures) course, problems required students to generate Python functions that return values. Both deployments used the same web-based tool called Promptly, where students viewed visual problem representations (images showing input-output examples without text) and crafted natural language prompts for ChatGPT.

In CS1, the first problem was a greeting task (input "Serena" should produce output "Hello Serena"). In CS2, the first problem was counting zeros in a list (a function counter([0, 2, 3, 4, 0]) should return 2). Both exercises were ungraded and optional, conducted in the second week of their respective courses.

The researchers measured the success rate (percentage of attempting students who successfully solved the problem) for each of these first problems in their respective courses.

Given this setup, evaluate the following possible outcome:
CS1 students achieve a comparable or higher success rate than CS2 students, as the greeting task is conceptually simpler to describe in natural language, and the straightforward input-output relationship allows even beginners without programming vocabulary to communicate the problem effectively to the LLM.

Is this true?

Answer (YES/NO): YES